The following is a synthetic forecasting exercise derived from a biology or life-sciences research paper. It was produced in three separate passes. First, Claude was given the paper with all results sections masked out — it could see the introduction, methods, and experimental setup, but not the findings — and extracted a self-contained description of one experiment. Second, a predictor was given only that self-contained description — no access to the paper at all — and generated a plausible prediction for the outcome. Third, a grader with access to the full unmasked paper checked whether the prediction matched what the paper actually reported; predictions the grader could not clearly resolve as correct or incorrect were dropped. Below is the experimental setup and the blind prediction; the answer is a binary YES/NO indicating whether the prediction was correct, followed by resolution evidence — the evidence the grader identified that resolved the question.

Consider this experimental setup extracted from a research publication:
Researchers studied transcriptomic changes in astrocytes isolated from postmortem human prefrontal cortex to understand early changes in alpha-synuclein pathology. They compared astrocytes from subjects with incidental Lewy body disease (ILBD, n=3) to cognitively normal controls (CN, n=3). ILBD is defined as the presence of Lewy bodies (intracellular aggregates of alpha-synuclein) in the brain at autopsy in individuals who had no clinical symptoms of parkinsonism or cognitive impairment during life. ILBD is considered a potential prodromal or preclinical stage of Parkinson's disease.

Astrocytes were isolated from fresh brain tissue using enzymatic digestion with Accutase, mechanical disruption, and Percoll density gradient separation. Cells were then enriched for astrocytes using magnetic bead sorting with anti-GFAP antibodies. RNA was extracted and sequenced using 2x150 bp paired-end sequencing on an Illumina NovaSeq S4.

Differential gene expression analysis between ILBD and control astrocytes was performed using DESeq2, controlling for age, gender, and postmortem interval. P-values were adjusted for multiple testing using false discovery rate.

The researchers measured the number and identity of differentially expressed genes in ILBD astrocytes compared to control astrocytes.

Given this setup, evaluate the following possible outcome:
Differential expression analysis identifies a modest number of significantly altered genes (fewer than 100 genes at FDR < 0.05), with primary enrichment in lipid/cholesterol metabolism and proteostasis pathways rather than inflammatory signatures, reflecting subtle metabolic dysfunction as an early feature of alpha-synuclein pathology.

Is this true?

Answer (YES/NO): NO